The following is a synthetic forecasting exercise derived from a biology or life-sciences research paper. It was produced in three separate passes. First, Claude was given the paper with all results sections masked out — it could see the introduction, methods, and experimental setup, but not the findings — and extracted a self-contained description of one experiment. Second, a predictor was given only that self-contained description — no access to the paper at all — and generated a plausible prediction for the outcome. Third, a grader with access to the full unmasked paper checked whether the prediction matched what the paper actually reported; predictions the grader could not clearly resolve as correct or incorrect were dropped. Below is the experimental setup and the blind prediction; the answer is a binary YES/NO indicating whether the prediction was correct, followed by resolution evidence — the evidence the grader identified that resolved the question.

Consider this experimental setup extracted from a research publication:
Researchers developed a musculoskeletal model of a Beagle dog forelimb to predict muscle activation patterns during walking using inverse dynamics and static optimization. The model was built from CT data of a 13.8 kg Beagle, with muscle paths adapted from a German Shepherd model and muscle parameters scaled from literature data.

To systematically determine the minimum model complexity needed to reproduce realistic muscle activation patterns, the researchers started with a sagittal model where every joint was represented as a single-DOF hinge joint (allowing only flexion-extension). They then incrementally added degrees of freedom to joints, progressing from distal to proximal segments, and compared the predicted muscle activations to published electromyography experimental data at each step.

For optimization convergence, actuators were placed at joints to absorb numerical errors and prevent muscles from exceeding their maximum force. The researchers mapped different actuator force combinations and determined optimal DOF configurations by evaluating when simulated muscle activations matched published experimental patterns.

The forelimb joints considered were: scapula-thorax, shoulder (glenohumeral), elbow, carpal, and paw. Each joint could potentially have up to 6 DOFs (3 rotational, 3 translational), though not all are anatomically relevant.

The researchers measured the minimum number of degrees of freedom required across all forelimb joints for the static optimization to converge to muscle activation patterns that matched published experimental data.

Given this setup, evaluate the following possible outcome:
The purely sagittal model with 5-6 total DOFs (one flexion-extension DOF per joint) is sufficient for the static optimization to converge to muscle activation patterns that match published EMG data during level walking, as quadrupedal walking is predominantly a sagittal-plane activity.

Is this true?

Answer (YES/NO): NO